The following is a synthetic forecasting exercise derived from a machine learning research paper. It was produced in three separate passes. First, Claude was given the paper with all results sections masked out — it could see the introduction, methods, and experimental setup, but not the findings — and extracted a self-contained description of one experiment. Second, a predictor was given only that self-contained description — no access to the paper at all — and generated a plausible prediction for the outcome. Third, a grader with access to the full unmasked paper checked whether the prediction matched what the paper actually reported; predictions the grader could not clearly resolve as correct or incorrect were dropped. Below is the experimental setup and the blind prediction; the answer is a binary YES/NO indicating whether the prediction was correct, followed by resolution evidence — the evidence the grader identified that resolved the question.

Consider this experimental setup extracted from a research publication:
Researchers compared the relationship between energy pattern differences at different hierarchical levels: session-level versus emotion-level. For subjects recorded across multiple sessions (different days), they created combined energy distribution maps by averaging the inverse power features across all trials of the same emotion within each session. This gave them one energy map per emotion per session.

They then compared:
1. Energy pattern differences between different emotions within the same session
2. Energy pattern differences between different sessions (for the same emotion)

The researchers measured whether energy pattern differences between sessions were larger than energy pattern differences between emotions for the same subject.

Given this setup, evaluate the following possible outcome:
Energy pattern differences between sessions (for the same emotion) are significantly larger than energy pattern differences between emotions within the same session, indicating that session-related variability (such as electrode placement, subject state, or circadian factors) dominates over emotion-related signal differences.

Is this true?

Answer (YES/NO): YES